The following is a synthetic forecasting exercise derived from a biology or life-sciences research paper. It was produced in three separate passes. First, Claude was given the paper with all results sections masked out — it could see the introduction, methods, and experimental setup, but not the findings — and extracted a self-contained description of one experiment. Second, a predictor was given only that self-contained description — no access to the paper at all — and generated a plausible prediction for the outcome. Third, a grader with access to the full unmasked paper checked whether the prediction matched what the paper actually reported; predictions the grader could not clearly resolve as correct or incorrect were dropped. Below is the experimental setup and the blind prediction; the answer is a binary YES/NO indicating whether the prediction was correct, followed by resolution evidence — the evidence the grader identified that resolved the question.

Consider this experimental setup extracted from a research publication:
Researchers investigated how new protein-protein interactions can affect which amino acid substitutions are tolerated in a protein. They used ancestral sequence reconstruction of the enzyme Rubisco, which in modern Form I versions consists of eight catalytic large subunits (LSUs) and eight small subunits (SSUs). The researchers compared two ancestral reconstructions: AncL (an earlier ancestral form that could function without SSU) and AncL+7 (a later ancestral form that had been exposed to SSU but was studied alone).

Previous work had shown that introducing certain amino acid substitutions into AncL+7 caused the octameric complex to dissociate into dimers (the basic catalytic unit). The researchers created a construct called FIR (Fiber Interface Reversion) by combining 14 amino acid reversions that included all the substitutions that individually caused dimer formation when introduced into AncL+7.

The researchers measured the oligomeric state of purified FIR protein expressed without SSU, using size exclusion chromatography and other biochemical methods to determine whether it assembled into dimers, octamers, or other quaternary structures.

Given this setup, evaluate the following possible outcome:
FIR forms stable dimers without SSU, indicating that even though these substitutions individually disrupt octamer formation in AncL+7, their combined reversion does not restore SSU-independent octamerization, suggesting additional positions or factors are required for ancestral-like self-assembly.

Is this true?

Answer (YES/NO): NO